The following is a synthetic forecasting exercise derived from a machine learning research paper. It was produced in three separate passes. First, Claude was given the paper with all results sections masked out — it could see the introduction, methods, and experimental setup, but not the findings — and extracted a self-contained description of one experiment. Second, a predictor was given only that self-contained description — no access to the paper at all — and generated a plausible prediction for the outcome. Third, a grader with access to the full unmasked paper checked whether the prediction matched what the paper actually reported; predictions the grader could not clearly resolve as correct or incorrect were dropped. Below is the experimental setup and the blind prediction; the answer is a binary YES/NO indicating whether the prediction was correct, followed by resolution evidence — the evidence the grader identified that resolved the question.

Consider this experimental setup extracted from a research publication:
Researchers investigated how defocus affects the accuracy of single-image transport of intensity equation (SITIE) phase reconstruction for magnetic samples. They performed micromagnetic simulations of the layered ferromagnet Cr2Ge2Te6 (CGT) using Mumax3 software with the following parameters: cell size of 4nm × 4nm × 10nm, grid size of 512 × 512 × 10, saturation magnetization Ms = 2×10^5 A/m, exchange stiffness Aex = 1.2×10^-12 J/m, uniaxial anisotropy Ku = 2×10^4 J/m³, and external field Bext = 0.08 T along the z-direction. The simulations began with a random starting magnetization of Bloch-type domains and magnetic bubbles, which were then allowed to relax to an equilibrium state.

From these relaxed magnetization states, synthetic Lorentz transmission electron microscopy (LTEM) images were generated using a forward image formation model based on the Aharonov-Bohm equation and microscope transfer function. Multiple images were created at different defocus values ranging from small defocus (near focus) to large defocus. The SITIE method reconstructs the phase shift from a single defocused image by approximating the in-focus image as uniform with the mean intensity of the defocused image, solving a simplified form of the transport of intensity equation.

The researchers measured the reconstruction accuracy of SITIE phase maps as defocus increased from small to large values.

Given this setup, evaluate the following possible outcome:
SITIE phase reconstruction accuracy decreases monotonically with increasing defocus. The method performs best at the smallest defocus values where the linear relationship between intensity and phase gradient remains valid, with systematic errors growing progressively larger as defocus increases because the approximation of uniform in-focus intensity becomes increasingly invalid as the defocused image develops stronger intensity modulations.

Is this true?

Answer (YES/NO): NO